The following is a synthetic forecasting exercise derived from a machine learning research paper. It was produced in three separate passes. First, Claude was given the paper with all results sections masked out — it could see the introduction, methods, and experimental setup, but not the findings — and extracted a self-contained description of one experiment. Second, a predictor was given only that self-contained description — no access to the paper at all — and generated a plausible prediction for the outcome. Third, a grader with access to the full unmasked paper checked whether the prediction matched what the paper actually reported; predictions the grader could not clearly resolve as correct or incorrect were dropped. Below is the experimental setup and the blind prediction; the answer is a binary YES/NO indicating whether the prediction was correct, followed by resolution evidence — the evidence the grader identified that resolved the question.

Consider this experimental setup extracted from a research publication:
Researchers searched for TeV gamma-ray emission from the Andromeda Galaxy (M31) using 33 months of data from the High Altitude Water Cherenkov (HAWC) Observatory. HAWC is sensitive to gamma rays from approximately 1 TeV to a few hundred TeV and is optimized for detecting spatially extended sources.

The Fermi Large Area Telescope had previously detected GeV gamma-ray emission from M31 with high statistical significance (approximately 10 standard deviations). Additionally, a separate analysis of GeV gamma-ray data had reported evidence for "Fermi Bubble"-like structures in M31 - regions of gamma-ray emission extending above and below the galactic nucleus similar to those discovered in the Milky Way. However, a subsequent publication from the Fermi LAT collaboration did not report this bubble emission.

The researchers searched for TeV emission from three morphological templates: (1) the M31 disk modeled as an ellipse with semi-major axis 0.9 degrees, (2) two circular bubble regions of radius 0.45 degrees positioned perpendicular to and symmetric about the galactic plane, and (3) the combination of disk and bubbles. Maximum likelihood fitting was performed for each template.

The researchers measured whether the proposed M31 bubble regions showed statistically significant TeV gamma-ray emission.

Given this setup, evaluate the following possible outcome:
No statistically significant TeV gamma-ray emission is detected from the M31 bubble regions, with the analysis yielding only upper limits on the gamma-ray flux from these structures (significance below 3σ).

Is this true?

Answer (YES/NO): YES